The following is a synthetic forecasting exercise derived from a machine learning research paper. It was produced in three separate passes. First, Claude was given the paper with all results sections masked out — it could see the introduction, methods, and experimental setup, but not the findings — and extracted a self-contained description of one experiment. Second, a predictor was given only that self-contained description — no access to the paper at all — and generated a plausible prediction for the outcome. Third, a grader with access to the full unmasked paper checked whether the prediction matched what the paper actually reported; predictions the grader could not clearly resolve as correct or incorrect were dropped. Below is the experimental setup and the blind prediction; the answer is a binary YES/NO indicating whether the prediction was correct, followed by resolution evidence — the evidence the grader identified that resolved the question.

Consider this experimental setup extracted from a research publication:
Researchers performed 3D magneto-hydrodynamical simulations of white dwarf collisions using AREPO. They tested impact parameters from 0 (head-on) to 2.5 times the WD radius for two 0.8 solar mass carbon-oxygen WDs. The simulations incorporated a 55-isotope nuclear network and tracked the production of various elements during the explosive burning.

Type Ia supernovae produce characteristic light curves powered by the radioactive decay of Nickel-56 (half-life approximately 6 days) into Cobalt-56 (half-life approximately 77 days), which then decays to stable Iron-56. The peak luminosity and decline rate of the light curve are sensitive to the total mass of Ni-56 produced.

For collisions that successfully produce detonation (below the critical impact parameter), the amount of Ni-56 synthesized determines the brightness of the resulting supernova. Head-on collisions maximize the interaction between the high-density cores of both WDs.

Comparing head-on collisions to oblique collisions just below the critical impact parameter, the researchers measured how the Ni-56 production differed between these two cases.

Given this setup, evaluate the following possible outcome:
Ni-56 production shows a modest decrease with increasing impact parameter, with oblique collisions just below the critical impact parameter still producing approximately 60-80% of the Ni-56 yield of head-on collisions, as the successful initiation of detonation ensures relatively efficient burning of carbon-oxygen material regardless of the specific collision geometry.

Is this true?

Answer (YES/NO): NO